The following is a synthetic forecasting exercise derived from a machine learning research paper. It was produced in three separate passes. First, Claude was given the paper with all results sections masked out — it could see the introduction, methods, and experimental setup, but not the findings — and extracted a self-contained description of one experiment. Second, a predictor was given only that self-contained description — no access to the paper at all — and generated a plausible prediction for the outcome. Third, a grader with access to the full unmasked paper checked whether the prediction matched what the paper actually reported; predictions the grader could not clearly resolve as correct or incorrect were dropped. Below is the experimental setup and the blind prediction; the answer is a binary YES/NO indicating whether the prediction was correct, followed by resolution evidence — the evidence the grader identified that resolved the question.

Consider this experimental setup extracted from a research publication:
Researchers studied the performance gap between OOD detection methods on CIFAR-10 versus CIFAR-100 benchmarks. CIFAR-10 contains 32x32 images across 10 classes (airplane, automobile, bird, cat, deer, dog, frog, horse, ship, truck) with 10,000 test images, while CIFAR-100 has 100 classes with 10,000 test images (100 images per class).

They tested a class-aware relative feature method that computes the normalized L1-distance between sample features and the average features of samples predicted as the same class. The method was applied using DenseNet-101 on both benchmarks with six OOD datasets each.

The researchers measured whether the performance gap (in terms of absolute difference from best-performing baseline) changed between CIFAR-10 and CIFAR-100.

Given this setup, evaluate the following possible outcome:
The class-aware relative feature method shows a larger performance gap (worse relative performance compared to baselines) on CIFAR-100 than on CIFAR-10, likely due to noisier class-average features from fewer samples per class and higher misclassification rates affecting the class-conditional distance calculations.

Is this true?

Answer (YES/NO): YES